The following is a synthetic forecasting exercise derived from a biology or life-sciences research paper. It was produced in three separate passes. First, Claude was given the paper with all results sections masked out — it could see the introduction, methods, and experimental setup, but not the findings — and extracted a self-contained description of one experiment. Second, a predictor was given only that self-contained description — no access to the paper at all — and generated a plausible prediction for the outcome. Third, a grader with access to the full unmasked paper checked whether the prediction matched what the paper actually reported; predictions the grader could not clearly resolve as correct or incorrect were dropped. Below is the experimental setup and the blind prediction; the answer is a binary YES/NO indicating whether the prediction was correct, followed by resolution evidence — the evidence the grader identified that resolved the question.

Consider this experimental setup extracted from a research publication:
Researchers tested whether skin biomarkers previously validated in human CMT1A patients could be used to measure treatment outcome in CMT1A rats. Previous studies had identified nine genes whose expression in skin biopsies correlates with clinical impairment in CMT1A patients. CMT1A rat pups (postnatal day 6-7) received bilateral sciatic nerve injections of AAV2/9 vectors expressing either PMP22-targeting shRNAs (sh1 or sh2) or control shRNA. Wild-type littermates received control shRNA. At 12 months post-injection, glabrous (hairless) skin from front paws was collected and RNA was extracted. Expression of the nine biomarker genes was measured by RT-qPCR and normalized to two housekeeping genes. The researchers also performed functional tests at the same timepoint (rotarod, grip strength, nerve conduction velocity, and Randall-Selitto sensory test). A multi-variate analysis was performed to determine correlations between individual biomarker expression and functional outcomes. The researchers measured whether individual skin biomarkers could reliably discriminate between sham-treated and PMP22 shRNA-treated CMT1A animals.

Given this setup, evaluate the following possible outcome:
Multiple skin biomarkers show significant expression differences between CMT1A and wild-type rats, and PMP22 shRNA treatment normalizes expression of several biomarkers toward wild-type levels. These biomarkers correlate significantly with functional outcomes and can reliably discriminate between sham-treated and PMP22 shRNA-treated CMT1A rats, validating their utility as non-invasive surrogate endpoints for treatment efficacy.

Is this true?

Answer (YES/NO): NO